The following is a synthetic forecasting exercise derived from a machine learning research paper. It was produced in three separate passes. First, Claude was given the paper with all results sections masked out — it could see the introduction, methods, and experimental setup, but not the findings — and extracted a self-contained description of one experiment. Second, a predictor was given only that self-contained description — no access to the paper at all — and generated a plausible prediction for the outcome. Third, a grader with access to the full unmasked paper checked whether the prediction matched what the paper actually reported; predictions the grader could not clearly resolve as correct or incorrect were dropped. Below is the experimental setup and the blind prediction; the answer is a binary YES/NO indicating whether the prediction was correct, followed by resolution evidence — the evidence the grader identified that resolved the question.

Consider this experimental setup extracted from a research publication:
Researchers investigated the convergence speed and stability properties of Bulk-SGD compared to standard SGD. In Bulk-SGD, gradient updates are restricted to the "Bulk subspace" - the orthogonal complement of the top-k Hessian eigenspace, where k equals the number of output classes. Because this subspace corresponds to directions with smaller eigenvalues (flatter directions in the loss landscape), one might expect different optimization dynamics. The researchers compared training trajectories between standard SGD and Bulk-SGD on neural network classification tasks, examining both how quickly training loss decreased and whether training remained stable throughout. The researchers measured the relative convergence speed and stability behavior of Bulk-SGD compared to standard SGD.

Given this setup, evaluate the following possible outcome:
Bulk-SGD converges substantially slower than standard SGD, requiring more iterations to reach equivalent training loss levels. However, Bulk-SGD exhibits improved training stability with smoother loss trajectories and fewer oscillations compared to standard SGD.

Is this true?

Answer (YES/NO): NO